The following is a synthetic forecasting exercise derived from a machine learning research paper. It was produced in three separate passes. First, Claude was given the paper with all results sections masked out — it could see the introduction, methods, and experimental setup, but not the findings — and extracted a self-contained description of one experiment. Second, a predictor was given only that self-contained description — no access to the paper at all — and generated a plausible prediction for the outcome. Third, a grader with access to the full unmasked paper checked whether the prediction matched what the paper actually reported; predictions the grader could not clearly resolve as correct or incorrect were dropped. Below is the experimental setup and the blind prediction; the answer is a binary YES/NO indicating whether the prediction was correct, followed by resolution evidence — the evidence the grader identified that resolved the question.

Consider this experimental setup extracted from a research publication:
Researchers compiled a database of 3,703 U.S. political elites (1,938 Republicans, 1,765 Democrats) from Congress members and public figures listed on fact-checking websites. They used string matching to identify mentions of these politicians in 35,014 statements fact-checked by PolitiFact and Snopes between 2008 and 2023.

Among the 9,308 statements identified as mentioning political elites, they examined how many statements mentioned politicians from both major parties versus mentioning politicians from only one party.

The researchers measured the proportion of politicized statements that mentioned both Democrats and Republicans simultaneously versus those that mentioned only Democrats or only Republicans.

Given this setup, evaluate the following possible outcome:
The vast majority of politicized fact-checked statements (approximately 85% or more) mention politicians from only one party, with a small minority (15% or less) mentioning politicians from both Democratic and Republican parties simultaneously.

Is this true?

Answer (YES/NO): YES